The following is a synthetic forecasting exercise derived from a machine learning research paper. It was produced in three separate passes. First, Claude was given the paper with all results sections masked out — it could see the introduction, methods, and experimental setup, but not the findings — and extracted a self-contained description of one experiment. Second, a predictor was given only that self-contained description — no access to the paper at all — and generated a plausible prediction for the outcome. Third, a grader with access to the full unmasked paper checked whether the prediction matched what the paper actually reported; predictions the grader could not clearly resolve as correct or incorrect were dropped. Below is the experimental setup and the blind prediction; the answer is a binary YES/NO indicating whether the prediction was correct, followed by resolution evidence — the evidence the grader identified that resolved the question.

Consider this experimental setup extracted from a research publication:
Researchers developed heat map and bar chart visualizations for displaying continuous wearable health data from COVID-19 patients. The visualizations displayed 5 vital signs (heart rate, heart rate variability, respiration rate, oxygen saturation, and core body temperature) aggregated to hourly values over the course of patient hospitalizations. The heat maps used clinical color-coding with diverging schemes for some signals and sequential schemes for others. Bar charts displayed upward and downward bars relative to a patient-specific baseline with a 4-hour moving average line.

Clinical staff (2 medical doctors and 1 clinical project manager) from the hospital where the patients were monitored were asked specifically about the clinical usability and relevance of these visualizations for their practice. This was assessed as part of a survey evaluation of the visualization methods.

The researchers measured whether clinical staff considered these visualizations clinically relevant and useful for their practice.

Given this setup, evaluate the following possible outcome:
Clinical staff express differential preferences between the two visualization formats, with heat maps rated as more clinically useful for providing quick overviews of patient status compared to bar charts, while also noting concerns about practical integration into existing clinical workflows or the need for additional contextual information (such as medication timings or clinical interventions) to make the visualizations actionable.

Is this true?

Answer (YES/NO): NO